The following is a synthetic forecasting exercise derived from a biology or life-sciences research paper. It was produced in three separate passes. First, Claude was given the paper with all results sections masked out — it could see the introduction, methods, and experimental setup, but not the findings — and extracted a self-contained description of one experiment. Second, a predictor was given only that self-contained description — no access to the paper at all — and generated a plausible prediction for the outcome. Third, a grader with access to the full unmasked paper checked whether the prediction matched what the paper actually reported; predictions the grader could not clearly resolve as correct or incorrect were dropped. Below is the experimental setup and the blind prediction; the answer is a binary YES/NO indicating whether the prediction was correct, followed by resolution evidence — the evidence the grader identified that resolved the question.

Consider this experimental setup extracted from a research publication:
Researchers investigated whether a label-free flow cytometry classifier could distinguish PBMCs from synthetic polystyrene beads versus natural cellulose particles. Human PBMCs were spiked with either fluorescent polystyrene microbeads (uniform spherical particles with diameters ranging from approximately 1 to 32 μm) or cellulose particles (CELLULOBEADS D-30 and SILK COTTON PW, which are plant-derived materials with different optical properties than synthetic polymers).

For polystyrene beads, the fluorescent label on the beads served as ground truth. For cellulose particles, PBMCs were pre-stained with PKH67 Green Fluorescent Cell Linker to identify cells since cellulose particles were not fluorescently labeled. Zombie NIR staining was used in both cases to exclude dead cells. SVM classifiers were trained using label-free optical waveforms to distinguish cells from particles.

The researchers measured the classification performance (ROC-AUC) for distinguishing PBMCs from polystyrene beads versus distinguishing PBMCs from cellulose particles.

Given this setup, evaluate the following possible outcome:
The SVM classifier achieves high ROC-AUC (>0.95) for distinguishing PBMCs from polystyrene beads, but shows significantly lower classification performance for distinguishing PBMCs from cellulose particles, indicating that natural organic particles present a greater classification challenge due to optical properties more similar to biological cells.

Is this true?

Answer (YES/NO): NO